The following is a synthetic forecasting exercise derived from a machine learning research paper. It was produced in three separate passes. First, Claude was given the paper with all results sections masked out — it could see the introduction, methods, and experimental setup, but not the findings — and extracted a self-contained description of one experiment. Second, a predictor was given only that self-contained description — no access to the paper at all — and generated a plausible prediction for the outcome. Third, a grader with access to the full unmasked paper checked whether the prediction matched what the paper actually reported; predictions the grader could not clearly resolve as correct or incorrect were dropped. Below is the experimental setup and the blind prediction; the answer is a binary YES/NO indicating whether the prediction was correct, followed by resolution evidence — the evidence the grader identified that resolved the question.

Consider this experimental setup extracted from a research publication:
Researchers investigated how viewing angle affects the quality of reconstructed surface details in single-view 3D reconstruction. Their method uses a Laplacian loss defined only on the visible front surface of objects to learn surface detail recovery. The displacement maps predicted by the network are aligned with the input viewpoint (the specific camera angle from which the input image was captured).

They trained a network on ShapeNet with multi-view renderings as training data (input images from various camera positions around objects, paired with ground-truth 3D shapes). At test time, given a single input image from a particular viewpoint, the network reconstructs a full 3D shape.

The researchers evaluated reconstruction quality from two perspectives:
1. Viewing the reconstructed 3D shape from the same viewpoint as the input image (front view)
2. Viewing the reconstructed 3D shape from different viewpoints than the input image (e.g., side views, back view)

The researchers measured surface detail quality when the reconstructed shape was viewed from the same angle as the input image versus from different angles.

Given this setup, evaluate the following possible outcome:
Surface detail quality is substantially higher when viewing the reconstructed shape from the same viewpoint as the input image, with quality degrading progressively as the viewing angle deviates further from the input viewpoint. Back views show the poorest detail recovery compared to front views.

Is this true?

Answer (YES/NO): NO